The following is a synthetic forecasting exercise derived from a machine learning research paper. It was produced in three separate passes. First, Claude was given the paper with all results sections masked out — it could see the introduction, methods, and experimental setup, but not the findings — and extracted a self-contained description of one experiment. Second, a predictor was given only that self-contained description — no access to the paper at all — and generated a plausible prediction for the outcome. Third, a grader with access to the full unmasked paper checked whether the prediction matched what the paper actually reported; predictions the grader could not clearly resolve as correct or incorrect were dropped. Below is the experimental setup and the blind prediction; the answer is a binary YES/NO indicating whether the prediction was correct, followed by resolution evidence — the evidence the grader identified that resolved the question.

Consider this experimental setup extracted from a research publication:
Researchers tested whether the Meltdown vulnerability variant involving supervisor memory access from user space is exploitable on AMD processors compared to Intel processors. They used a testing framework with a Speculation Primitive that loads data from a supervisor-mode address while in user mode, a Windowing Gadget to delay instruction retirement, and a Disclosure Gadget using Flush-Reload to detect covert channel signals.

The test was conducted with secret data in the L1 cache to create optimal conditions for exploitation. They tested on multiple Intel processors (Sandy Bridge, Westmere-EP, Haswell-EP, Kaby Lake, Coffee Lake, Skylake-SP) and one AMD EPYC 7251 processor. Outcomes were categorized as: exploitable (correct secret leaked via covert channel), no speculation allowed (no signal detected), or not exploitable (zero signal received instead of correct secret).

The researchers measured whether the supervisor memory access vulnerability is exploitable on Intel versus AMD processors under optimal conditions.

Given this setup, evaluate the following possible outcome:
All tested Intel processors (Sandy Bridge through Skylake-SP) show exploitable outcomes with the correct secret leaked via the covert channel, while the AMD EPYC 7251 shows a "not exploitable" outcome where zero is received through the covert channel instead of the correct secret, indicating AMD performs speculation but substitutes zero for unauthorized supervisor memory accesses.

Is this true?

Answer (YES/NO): NO